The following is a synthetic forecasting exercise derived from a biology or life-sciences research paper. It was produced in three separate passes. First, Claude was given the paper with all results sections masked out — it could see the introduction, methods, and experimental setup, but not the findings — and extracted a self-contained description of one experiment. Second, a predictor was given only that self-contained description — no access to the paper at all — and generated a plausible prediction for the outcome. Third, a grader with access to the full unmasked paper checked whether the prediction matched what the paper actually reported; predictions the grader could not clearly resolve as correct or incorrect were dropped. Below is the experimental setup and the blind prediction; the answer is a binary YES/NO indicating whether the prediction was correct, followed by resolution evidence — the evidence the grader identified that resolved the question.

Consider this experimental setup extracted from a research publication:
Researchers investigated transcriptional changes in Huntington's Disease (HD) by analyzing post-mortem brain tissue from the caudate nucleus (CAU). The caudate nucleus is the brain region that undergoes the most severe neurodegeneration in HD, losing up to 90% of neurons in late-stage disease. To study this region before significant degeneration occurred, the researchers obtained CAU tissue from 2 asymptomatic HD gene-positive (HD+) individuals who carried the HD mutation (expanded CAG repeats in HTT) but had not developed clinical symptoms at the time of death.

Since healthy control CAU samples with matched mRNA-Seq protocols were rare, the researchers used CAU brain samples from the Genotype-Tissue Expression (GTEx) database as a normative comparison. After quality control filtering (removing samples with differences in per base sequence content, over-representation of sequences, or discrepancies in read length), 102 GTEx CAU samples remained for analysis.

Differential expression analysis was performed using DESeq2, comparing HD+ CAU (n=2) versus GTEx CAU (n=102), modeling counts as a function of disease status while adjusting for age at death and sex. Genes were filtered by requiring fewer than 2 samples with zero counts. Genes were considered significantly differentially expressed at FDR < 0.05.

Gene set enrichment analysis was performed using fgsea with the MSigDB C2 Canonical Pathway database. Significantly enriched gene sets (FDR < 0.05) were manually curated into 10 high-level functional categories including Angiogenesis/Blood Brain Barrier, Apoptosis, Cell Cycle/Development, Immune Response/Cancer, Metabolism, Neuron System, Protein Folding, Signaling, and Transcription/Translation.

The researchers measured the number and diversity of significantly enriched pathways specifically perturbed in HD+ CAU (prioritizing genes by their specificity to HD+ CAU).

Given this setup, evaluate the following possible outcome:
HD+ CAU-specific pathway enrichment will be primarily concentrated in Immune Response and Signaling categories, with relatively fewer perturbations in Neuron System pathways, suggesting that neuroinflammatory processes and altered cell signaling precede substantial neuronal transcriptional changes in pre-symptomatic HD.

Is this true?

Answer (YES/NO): NO